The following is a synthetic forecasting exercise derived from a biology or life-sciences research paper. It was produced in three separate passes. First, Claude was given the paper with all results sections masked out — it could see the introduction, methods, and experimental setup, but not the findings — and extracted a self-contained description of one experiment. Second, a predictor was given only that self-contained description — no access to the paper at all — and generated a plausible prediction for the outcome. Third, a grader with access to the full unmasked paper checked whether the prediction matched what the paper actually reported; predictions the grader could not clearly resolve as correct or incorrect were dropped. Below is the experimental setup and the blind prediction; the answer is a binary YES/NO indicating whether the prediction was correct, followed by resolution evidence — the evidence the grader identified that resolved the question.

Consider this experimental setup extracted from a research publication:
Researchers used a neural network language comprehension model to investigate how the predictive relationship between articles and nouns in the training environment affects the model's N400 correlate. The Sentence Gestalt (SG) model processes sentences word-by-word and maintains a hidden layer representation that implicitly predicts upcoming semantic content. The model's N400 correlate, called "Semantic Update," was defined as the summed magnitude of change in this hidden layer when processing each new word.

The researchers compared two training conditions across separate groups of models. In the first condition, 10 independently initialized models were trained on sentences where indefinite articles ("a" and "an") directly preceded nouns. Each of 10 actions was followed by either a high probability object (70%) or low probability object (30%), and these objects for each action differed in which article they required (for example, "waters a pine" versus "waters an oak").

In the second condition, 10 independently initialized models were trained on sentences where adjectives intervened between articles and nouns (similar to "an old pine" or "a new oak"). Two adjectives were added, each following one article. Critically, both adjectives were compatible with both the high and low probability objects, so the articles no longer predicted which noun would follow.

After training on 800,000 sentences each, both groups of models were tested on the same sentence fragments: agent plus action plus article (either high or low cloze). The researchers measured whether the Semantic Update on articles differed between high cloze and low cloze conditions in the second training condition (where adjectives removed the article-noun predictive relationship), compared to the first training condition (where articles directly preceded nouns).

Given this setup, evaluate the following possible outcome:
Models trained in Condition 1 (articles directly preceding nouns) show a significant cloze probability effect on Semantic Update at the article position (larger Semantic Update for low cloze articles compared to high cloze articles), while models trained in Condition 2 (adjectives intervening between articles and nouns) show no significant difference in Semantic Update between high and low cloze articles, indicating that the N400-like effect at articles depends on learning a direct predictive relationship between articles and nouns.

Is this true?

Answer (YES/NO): YES